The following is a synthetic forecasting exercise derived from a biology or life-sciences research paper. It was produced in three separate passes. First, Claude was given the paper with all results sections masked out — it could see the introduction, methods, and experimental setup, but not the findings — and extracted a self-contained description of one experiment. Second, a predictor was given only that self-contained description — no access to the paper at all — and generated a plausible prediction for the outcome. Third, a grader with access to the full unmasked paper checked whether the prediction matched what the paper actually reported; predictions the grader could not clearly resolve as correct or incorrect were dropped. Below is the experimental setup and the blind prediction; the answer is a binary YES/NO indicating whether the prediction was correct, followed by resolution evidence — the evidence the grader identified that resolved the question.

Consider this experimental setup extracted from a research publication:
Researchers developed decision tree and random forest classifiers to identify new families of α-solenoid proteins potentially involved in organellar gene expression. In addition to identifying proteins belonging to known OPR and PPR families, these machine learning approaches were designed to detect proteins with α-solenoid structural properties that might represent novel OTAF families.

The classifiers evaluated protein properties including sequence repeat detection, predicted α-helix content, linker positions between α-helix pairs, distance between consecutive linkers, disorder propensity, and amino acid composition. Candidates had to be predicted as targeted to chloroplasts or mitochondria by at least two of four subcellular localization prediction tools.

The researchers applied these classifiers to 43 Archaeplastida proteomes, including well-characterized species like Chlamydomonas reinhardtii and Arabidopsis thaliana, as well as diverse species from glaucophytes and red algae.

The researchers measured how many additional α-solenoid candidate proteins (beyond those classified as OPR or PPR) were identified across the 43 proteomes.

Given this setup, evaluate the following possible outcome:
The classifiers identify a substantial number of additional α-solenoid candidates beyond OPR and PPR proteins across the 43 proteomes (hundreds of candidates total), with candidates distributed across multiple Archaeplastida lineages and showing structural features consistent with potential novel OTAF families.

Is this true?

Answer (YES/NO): YES